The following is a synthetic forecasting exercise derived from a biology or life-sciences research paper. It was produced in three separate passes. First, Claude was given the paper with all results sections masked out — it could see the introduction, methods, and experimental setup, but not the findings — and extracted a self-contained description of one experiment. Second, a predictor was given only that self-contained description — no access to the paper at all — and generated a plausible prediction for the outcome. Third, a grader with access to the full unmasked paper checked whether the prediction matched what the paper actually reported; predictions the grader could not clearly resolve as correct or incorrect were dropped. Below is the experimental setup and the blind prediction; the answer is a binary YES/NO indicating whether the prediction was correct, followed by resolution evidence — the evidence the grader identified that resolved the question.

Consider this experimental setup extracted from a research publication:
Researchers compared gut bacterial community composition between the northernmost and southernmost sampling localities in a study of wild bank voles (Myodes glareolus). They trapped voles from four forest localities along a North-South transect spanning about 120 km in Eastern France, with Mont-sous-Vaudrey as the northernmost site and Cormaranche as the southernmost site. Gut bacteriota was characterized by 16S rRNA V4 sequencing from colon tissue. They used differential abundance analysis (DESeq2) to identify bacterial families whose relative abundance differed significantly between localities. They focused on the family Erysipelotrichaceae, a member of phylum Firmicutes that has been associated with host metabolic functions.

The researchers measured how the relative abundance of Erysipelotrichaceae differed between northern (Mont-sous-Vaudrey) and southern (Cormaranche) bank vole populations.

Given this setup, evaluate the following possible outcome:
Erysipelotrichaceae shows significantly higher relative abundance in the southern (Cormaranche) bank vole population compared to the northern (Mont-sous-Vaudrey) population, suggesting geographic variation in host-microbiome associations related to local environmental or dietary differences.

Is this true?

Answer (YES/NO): NO